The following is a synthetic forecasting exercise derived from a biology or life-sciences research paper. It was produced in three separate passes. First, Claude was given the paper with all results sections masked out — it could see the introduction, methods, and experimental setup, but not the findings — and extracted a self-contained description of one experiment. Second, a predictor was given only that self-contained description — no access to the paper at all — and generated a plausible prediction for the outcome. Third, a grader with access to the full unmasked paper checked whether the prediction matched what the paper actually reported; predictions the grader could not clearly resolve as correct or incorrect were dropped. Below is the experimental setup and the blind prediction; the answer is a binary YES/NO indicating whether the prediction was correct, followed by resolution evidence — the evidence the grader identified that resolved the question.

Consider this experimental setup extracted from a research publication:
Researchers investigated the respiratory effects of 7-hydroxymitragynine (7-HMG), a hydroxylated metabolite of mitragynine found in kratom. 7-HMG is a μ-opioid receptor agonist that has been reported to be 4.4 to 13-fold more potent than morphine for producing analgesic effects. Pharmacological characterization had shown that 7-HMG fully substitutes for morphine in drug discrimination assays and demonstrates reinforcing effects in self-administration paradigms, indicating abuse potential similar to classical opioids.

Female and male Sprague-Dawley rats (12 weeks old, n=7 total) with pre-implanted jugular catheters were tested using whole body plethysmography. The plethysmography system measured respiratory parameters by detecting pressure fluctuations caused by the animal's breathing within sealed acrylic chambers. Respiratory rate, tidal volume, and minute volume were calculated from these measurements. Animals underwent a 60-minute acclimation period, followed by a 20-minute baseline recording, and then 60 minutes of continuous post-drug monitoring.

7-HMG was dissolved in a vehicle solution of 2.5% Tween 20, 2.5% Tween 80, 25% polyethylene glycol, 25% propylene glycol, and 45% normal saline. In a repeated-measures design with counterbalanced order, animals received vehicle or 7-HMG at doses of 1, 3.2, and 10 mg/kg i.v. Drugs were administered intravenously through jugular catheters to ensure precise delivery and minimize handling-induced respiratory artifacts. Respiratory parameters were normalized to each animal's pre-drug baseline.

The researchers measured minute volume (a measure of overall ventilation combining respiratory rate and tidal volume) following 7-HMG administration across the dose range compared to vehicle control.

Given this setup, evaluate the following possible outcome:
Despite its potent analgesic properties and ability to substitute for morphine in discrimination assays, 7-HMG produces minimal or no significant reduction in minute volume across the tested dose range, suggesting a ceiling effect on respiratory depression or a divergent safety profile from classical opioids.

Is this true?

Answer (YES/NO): NO